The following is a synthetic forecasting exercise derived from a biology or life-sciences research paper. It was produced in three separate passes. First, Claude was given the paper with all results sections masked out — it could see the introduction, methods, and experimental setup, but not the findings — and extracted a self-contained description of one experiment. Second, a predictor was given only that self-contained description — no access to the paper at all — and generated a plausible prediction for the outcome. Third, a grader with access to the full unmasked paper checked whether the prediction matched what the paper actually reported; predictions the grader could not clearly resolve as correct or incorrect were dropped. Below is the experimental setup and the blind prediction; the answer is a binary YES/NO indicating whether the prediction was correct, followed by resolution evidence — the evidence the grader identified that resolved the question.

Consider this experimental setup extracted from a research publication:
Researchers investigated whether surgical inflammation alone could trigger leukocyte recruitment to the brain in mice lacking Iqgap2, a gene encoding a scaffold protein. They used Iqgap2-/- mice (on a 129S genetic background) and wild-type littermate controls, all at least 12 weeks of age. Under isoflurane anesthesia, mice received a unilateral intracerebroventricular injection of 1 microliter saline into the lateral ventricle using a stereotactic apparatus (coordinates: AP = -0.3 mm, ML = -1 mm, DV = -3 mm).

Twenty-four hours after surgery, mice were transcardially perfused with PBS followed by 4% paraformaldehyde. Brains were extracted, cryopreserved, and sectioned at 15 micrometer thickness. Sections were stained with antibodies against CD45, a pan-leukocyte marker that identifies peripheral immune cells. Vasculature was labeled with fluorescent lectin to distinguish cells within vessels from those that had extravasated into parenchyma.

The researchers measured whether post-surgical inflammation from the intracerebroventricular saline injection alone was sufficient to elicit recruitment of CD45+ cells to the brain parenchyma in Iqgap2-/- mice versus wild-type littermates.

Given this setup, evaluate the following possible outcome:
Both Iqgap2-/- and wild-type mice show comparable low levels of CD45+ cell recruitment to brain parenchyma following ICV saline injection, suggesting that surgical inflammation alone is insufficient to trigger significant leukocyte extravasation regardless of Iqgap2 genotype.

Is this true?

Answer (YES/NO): YES